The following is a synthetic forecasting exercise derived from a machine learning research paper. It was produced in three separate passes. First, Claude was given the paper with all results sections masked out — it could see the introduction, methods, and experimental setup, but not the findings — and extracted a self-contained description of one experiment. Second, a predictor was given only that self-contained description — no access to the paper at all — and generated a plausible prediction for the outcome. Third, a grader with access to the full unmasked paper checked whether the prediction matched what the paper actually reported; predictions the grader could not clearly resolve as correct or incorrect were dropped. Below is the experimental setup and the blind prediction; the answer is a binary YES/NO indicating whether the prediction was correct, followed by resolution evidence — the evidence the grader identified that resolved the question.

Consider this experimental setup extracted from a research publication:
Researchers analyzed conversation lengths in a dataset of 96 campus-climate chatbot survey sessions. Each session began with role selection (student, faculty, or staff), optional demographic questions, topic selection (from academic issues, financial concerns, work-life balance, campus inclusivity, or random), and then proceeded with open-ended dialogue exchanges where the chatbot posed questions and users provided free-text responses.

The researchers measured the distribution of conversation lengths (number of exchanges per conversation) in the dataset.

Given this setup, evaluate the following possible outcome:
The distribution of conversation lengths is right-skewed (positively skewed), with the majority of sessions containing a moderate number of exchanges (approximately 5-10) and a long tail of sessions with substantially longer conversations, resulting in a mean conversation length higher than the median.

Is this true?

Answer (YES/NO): NO